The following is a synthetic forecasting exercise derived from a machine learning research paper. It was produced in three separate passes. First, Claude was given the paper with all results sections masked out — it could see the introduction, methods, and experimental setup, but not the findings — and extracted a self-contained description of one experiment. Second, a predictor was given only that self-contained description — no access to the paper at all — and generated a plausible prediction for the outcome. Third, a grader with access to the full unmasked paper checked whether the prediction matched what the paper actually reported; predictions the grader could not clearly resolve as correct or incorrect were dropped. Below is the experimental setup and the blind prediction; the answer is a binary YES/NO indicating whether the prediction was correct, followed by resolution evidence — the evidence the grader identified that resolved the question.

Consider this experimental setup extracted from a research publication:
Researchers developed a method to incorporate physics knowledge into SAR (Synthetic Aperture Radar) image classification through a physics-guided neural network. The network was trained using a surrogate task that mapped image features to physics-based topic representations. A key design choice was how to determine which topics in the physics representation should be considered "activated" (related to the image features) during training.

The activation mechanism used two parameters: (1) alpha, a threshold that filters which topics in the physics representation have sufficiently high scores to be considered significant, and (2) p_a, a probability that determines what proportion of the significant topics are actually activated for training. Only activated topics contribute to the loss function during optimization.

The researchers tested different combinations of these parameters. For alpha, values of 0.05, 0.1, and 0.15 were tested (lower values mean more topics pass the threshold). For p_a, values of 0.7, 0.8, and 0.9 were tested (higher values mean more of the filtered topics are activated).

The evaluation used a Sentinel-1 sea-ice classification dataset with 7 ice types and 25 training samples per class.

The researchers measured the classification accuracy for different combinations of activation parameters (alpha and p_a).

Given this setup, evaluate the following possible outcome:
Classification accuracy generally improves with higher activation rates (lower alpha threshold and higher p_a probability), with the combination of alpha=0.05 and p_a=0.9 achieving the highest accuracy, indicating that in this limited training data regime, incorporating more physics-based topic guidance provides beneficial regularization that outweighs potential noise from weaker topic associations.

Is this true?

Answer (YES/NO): NO